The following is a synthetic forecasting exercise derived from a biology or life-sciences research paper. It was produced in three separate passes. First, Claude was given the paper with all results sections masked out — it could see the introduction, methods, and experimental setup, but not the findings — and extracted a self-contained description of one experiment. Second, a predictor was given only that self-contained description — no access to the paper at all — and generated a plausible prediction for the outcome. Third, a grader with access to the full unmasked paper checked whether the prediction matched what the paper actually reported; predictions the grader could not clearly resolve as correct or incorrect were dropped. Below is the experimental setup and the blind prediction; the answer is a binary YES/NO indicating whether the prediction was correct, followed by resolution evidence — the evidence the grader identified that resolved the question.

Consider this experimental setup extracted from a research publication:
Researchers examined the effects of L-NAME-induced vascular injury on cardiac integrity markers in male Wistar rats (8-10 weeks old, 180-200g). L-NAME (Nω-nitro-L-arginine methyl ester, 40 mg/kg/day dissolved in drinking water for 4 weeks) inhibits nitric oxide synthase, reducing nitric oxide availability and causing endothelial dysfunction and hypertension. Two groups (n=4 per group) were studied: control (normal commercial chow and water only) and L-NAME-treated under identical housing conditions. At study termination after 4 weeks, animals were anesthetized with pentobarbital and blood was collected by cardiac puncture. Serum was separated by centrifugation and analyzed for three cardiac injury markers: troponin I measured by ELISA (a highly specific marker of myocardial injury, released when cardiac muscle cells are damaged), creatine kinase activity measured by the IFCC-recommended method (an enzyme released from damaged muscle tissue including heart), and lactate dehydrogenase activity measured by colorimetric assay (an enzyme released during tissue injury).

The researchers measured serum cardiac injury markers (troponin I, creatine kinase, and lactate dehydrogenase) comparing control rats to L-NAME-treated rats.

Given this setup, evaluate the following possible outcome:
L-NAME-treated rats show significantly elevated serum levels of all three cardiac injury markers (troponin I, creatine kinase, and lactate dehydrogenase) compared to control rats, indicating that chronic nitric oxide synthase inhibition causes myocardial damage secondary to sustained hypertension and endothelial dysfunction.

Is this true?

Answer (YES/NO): YES